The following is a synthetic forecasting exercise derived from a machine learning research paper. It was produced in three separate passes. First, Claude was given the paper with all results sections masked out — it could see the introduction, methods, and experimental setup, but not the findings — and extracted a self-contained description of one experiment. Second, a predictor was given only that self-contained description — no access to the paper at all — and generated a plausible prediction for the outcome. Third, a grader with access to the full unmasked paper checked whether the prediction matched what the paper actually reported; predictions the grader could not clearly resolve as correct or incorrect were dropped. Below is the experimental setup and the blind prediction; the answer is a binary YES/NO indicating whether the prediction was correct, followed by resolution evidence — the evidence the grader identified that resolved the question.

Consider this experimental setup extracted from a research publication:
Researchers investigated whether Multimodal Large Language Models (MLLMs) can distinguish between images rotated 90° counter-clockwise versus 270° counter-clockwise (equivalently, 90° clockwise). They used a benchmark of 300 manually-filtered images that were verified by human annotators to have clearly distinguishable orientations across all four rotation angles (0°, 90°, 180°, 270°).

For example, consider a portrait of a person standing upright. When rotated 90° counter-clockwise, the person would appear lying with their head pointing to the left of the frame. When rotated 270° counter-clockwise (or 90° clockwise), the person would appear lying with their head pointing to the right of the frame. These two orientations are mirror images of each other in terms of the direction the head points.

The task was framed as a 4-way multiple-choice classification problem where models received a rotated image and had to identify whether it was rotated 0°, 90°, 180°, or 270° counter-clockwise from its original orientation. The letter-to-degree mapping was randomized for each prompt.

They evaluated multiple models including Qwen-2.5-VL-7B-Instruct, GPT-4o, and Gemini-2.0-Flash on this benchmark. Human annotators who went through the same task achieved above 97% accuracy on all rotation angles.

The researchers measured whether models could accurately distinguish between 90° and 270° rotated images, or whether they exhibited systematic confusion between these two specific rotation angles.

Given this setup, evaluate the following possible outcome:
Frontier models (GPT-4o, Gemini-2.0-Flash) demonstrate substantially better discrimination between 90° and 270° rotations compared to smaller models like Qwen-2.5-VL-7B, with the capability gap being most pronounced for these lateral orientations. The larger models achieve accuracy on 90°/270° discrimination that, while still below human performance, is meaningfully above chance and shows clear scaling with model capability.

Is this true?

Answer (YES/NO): NO